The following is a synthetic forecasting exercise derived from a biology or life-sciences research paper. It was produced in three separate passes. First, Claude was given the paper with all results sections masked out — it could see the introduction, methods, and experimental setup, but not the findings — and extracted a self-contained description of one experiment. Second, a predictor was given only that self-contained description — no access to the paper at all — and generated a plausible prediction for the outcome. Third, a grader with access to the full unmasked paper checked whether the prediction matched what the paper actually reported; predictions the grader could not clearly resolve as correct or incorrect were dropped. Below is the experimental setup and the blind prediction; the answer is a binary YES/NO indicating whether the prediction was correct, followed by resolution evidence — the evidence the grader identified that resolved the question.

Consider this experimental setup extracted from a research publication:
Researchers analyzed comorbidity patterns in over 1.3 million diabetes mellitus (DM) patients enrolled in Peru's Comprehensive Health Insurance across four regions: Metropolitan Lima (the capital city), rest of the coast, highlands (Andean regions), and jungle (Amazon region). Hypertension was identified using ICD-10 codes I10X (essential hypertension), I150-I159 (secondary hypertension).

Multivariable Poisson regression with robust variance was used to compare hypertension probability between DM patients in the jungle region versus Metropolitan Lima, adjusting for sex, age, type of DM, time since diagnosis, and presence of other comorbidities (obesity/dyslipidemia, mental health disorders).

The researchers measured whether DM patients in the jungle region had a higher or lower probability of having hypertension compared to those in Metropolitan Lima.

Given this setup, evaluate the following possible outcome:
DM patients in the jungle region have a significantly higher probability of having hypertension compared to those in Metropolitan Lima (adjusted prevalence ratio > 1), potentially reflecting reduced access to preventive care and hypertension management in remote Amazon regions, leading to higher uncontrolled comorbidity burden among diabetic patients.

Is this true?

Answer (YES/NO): YES